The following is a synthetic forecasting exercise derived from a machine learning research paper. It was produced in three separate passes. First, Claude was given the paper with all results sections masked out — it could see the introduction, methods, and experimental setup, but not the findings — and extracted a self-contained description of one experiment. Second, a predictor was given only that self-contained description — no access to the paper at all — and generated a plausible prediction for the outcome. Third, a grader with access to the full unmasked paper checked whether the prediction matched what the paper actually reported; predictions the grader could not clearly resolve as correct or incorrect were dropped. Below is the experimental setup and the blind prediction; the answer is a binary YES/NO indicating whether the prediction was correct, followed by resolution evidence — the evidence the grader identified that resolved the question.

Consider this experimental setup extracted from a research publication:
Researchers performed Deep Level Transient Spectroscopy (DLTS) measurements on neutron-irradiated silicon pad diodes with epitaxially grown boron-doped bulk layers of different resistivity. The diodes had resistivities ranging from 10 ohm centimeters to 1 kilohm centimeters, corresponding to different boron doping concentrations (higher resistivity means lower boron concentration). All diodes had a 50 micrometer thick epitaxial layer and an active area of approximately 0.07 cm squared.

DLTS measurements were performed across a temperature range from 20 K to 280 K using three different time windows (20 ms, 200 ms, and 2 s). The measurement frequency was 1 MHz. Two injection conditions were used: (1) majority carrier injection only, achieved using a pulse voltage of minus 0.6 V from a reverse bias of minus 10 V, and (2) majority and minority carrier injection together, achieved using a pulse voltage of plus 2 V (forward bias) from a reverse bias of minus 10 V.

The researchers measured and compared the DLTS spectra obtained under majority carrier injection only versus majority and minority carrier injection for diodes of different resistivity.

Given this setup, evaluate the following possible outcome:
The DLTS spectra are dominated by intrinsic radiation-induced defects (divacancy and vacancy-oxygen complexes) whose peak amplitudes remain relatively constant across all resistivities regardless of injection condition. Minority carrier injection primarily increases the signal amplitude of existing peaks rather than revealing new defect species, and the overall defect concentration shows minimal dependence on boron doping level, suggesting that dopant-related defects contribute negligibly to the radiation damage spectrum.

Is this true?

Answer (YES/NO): NO